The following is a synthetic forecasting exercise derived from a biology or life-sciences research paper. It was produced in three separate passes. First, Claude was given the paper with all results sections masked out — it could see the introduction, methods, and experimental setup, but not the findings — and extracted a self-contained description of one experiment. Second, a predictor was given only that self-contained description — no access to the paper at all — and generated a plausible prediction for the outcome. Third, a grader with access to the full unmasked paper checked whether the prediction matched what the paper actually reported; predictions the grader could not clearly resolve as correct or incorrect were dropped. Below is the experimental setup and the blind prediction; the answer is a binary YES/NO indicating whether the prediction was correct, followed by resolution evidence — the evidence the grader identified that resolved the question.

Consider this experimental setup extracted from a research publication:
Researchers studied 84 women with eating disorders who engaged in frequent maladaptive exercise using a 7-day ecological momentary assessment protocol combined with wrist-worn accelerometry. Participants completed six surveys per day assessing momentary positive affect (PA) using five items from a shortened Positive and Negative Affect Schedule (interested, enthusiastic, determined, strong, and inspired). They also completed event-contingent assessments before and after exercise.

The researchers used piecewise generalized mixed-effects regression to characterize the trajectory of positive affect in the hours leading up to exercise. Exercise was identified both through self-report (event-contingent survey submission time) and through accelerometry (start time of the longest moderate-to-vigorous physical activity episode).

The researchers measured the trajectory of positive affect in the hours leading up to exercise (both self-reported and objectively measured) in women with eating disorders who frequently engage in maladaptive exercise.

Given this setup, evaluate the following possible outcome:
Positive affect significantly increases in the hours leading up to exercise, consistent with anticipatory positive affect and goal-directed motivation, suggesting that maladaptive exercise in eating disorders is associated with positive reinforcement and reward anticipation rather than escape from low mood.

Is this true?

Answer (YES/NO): YES